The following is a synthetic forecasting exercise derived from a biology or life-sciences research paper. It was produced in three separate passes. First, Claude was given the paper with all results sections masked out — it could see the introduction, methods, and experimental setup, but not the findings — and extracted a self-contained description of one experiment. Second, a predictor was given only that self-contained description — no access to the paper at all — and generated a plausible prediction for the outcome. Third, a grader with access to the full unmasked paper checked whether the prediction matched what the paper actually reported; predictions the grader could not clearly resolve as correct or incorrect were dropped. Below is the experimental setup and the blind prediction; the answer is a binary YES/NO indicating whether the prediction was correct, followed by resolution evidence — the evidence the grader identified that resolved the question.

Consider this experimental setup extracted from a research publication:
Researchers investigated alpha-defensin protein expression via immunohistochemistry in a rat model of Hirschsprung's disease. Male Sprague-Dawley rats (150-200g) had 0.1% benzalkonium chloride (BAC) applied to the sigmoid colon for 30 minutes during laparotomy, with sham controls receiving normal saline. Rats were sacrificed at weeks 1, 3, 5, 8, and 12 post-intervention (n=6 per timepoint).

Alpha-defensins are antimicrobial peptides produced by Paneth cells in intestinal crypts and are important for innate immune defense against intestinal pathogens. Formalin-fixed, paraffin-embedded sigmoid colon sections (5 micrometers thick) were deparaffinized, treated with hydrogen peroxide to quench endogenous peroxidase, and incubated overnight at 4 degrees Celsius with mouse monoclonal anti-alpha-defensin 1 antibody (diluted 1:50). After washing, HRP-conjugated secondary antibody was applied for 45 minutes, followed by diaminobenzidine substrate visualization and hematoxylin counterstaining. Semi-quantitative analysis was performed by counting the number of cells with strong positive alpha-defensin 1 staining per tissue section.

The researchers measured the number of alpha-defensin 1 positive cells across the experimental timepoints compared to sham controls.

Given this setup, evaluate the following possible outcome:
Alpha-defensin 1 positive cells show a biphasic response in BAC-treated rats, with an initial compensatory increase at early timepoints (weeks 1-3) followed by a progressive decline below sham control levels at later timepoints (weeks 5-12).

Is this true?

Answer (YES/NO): NO